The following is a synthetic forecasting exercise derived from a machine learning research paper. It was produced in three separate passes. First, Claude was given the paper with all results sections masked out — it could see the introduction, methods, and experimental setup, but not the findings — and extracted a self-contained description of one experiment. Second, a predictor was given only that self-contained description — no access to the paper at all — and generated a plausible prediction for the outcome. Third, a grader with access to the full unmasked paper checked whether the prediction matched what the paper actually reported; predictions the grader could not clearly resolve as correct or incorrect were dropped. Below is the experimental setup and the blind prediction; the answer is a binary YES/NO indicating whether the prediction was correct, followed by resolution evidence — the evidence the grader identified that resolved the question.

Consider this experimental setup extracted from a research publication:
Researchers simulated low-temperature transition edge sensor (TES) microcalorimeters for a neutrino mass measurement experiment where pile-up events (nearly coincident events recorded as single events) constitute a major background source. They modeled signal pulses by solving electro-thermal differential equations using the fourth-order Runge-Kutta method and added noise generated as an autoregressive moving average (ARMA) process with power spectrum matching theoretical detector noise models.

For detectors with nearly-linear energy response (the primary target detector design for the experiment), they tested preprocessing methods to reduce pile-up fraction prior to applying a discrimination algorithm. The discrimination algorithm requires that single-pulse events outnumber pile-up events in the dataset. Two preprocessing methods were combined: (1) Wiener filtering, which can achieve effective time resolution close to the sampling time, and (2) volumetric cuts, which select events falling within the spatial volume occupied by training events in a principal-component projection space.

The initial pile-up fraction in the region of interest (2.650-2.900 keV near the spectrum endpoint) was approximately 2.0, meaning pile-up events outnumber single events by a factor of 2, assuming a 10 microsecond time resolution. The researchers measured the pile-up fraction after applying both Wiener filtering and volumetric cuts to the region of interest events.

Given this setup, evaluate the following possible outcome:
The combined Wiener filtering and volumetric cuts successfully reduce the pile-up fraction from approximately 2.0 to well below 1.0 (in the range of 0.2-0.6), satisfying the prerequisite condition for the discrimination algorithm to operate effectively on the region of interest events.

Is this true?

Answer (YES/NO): YES